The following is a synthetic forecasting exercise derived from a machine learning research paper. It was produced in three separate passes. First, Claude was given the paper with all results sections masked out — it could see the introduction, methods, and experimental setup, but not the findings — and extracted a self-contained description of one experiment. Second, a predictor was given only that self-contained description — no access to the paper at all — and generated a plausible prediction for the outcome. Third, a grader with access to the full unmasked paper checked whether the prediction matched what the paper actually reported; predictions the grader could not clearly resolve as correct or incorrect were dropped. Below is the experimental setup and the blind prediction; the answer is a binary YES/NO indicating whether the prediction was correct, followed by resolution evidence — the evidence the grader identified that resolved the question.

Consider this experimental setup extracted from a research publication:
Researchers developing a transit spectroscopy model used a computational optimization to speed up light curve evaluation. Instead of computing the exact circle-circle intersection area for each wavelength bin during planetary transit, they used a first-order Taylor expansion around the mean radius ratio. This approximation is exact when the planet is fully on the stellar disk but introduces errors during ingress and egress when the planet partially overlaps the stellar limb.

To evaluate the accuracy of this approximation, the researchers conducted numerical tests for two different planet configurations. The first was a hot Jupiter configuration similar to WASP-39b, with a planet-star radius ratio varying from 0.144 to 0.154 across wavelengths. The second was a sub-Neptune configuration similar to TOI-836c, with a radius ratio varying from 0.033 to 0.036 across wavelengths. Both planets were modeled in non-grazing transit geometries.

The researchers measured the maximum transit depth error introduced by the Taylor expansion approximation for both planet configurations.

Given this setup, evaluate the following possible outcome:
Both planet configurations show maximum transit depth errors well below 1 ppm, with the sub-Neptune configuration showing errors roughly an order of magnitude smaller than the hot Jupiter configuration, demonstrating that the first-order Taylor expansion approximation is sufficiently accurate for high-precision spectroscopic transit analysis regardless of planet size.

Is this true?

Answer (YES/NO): NO